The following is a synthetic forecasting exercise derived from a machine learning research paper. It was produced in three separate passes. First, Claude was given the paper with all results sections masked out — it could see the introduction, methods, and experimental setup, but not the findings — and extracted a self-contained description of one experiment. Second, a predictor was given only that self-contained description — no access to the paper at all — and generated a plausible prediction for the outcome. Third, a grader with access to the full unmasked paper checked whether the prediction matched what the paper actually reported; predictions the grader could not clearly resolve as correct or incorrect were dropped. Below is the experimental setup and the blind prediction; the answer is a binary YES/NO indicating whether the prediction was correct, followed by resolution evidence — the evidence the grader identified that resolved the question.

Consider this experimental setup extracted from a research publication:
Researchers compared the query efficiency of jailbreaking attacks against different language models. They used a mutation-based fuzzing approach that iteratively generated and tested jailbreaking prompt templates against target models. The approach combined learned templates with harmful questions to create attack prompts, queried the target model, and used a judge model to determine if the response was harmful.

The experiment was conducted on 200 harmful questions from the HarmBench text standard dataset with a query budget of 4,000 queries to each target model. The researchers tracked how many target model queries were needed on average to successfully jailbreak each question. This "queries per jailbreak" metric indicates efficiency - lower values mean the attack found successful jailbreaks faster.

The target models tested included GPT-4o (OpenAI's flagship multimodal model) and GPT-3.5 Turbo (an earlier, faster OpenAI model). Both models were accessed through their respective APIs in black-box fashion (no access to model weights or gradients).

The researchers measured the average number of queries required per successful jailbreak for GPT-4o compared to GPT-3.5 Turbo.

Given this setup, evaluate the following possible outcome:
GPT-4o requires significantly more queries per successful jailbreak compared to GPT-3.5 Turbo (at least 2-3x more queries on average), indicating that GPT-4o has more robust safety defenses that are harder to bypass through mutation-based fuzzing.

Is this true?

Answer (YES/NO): YES